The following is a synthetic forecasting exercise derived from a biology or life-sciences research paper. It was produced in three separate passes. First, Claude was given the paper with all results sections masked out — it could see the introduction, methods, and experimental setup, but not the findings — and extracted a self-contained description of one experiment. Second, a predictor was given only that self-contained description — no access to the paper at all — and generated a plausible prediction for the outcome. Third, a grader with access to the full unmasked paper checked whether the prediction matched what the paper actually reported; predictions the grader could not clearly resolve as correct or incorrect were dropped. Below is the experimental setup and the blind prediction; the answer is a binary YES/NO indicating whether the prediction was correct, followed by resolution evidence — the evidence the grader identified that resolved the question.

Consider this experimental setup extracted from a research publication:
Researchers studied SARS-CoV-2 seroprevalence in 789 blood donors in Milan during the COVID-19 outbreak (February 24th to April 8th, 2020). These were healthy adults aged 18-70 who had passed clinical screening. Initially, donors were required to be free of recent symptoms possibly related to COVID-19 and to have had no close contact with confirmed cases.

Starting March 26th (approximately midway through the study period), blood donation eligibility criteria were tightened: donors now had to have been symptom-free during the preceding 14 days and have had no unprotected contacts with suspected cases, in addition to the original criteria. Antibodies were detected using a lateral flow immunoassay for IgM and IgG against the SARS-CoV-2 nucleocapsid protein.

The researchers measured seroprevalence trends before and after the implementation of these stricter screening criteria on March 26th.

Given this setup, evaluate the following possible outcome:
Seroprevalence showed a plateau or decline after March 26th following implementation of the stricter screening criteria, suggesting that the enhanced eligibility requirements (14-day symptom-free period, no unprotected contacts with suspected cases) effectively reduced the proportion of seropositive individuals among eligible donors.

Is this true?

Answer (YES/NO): NO